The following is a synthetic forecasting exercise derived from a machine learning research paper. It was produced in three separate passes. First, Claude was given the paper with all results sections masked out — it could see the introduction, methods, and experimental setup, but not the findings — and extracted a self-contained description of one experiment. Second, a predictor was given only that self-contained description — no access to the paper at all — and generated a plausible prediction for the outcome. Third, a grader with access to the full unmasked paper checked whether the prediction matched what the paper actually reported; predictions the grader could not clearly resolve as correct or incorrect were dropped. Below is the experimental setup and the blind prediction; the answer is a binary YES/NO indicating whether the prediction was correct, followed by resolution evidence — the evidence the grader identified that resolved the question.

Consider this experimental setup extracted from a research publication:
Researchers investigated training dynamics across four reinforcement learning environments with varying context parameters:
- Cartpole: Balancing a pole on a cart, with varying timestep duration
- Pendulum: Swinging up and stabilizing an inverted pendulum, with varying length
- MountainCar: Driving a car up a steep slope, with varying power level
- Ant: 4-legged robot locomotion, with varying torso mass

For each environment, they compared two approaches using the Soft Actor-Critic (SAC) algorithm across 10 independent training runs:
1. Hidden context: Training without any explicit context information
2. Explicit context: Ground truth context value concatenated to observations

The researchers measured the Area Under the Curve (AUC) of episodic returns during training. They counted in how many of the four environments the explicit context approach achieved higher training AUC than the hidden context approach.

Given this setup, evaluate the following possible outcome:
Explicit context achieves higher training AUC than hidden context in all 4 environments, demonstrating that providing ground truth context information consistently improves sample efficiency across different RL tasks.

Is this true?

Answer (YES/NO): NO